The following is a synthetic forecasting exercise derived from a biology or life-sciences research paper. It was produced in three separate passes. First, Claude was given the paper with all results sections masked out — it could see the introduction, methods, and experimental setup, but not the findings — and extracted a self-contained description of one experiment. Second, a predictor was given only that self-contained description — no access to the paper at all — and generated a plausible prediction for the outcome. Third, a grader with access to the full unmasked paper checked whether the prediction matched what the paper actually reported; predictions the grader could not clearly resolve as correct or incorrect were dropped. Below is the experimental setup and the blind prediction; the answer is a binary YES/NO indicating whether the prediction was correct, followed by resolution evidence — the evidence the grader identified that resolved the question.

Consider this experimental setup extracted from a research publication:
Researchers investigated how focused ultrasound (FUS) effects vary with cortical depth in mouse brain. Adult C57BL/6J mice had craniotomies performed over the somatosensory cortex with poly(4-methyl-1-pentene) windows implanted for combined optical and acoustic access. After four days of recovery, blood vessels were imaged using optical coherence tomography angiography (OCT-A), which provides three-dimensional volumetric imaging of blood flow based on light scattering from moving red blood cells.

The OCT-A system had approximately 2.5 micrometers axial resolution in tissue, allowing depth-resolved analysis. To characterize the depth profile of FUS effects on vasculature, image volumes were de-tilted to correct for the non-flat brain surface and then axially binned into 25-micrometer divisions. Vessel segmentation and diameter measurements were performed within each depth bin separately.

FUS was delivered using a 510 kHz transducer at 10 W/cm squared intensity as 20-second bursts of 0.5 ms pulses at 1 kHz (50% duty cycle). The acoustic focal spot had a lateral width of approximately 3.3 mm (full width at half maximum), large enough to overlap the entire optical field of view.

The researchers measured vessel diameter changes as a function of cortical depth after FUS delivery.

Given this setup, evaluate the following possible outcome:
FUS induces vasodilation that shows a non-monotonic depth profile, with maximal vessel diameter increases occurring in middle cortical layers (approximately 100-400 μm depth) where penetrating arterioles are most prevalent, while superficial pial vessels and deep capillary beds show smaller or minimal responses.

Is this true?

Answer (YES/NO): NO